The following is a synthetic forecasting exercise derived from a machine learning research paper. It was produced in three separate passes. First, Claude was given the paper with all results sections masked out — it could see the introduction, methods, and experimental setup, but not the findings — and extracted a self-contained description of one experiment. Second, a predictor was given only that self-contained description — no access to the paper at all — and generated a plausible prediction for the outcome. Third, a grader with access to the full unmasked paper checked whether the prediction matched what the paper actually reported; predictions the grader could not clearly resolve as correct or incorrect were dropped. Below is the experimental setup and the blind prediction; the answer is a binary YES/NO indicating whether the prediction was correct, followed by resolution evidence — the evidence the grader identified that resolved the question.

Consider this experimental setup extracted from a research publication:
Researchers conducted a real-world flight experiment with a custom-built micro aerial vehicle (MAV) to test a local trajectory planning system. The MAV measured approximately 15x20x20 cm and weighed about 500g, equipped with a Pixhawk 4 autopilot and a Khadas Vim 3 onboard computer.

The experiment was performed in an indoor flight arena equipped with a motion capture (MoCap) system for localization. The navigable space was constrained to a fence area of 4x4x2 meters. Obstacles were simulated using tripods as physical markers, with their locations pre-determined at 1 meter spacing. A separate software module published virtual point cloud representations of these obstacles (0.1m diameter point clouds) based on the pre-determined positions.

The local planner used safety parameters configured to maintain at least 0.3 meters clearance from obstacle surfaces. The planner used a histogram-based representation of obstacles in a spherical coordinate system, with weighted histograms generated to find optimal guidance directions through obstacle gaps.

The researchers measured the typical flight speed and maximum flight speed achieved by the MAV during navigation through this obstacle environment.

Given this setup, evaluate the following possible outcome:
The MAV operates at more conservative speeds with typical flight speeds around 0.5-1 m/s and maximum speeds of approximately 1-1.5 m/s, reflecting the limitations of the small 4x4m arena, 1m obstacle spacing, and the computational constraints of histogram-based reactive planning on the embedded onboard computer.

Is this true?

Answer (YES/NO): NO